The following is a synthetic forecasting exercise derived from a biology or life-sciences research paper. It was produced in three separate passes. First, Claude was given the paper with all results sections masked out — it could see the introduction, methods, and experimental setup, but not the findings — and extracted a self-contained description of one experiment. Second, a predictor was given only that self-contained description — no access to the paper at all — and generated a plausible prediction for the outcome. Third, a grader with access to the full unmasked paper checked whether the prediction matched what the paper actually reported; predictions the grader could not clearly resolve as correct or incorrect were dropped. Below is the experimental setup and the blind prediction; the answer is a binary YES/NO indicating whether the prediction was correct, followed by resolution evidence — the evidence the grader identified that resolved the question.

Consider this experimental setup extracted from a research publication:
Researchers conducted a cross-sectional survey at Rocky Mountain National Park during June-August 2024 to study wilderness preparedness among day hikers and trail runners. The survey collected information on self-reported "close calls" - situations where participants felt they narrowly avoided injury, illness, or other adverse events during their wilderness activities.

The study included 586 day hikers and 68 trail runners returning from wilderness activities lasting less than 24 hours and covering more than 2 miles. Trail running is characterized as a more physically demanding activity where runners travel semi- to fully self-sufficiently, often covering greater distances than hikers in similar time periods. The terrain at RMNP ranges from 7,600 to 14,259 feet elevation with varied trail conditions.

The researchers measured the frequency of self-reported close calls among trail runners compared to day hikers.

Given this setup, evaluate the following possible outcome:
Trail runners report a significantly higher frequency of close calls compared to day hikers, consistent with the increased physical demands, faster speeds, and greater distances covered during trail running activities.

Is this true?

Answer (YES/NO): YES